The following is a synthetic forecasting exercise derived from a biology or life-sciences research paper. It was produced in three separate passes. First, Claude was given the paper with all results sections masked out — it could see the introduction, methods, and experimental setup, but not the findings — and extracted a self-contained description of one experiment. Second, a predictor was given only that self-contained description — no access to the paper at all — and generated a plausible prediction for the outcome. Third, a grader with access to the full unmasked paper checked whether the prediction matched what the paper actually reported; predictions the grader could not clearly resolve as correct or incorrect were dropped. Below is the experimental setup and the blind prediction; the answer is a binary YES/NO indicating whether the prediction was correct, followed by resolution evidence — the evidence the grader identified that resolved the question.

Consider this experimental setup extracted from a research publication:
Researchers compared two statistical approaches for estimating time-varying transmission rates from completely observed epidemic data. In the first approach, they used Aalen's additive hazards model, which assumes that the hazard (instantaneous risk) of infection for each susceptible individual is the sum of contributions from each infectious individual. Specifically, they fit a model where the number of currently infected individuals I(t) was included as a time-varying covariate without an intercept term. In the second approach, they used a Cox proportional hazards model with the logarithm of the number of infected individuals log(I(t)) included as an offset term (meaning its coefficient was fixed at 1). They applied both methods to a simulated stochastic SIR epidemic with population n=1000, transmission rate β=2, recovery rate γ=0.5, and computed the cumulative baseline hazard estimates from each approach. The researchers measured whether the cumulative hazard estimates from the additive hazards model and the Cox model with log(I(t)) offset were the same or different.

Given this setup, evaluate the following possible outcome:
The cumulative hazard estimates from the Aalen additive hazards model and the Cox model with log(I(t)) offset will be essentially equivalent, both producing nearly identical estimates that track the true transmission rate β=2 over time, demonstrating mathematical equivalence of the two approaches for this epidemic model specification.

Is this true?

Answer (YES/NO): YES